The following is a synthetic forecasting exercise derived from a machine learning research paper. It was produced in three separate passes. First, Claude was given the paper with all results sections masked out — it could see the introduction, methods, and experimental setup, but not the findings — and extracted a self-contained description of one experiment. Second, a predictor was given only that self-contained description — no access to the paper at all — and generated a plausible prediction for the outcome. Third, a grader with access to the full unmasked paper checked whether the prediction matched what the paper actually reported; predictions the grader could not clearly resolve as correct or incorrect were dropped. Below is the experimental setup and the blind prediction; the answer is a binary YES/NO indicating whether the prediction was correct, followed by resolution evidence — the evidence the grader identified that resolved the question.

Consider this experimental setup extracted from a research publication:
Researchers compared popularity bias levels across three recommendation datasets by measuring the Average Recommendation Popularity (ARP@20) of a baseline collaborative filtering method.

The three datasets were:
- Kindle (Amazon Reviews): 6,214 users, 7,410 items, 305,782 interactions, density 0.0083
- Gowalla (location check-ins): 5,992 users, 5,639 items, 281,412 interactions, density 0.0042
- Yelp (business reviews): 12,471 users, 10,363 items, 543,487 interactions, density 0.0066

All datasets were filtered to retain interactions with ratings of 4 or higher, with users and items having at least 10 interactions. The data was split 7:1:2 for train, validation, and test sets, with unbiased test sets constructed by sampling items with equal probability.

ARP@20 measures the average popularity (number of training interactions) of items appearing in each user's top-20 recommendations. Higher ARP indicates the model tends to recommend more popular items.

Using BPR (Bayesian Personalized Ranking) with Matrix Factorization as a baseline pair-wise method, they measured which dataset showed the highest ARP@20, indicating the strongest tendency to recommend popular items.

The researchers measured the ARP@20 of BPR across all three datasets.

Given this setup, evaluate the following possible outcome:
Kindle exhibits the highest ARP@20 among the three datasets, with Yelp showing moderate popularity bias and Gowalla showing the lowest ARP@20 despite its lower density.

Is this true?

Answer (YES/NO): NO